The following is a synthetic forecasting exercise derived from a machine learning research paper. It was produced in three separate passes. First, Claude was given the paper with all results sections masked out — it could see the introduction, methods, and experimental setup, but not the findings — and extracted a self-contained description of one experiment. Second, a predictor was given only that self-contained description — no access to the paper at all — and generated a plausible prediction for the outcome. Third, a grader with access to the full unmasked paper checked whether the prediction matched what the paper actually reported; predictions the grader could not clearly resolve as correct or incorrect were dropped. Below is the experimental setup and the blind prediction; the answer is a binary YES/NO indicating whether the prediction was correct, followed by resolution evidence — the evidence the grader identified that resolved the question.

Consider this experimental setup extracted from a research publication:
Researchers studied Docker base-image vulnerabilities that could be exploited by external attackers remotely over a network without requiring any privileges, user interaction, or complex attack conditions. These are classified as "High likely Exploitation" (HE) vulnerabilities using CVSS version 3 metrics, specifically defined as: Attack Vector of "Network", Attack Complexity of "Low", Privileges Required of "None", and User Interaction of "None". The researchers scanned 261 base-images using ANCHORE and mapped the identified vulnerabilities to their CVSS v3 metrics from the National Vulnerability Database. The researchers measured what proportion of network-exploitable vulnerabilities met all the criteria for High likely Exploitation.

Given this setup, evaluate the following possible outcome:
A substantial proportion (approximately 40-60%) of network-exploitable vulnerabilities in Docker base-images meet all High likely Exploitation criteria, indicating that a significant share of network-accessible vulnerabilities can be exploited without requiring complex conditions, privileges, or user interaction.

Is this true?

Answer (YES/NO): YES